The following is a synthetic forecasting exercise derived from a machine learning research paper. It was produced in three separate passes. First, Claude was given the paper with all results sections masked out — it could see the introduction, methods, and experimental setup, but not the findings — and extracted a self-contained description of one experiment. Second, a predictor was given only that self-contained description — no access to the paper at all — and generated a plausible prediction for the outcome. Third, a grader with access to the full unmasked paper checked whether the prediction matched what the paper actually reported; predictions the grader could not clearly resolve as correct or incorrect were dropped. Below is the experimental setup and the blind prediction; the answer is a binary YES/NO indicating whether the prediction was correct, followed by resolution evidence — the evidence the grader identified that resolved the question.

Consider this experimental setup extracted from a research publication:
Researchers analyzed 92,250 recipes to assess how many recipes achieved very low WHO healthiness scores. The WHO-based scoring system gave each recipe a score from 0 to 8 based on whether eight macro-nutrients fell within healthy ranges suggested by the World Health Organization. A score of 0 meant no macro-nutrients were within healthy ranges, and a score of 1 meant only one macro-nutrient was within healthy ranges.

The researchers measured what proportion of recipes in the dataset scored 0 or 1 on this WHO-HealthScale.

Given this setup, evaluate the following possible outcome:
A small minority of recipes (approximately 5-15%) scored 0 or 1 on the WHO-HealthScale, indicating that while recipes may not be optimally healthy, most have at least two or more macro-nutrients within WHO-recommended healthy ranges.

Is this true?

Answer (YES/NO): NO